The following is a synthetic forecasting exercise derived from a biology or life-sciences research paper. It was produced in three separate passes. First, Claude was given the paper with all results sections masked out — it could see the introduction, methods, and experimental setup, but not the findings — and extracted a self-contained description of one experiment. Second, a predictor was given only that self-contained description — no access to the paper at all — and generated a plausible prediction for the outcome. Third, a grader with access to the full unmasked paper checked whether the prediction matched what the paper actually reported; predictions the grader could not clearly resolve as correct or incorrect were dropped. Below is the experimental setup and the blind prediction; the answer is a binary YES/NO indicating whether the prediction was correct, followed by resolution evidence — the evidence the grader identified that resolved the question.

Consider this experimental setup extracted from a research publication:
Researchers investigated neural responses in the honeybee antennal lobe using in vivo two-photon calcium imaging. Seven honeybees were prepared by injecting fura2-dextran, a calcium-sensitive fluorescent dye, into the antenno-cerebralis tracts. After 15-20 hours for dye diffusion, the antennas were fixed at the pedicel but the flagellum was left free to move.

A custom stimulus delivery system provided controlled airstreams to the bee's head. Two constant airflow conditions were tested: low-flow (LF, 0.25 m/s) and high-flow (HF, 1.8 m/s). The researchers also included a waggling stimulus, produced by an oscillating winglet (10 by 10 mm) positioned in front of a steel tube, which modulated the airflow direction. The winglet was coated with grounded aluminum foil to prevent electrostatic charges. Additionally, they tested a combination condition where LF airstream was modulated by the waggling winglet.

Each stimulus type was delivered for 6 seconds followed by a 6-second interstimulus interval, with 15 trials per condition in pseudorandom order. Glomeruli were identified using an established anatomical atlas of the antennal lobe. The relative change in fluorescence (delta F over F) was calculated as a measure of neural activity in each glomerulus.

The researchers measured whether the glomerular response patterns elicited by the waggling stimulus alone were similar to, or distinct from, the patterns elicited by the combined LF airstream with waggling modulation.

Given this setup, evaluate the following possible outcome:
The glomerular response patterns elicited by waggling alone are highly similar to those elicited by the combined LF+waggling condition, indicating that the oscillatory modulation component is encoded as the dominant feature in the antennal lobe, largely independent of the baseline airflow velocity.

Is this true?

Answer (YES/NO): NO